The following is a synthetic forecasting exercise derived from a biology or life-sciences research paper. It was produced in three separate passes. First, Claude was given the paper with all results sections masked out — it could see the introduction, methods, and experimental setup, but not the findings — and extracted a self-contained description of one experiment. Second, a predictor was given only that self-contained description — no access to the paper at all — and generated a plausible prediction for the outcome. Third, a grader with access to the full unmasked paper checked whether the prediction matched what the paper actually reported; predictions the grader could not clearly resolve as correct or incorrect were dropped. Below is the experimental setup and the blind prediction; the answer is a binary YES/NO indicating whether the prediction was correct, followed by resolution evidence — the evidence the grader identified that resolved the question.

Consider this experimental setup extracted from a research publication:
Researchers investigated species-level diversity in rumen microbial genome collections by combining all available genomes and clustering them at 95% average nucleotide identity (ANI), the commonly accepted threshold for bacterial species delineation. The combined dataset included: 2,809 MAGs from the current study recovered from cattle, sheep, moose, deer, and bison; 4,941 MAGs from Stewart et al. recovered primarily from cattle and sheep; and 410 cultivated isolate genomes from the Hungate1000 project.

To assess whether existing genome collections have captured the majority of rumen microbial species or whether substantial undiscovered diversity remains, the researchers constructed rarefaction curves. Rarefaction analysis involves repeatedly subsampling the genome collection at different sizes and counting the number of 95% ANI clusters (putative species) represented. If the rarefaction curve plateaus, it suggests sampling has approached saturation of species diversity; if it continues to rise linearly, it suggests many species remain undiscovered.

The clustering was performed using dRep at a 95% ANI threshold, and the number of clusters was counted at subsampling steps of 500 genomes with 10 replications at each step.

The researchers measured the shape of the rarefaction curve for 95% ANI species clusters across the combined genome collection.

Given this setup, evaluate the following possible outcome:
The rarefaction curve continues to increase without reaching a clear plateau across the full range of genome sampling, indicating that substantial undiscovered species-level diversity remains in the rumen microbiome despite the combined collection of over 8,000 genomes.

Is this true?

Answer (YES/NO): YES